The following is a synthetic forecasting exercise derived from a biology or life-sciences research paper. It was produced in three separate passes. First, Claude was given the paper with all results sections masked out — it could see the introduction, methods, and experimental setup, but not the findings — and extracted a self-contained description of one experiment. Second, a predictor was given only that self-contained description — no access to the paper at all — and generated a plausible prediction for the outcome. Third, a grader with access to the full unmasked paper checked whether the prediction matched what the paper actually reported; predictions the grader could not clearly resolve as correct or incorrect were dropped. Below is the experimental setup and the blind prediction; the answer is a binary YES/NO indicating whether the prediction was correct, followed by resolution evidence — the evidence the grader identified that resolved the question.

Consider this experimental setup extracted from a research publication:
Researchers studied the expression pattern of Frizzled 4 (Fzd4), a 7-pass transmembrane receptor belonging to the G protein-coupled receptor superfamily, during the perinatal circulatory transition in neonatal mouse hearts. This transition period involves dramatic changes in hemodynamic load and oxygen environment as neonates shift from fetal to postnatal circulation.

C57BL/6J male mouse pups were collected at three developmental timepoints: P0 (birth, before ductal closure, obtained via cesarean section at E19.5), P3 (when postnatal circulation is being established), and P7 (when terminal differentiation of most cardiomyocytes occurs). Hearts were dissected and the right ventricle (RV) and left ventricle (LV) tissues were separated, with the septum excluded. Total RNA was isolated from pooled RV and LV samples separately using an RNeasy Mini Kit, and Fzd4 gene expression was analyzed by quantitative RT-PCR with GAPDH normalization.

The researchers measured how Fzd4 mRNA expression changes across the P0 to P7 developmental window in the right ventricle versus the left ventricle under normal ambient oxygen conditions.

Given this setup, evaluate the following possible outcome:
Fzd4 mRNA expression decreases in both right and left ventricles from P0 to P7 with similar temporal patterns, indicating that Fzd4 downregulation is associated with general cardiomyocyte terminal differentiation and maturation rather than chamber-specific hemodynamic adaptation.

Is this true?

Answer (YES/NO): NO